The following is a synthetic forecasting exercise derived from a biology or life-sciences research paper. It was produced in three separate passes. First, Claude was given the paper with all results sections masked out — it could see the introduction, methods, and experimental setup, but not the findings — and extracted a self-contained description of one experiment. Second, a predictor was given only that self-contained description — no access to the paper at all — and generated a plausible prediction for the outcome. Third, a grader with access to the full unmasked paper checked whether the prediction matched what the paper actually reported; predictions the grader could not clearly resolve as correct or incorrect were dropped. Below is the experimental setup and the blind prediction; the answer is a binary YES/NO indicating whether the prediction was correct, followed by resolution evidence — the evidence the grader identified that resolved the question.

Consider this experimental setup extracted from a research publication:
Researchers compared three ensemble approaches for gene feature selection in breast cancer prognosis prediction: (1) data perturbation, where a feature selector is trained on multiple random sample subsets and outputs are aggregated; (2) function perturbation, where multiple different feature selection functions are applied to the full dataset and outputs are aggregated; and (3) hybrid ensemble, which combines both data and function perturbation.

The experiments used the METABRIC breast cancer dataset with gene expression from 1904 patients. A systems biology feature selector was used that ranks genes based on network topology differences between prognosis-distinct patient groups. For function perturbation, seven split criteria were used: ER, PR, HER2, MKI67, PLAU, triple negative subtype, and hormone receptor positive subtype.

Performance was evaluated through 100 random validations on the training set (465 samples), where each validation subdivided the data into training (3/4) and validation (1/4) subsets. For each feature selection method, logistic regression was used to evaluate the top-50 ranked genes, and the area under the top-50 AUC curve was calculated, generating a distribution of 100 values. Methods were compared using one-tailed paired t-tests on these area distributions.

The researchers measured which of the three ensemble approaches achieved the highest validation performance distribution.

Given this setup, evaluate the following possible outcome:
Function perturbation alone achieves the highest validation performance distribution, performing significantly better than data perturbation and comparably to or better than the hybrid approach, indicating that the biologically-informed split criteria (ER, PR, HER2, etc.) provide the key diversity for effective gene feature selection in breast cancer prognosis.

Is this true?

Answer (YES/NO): NO